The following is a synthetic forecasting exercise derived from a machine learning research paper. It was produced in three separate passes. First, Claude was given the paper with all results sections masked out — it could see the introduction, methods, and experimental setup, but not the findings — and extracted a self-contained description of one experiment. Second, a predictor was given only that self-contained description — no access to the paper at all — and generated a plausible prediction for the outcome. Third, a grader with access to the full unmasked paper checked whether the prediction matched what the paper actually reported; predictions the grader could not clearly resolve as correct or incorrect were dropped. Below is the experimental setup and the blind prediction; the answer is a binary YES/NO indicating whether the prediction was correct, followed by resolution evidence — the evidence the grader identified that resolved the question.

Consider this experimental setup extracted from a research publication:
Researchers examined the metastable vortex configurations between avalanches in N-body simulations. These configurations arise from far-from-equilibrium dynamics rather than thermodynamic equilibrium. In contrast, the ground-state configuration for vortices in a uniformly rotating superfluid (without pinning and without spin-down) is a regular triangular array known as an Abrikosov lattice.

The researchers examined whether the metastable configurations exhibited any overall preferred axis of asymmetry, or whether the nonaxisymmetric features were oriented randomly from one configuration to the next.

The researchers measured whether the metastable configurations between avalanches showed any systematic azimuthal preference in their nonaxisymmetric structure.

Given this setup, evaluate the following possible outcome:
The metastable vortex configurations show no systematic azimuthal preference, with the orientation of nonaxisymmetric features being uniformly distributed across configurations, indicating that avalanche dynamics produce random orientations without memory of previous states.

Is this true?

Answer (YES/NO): YES